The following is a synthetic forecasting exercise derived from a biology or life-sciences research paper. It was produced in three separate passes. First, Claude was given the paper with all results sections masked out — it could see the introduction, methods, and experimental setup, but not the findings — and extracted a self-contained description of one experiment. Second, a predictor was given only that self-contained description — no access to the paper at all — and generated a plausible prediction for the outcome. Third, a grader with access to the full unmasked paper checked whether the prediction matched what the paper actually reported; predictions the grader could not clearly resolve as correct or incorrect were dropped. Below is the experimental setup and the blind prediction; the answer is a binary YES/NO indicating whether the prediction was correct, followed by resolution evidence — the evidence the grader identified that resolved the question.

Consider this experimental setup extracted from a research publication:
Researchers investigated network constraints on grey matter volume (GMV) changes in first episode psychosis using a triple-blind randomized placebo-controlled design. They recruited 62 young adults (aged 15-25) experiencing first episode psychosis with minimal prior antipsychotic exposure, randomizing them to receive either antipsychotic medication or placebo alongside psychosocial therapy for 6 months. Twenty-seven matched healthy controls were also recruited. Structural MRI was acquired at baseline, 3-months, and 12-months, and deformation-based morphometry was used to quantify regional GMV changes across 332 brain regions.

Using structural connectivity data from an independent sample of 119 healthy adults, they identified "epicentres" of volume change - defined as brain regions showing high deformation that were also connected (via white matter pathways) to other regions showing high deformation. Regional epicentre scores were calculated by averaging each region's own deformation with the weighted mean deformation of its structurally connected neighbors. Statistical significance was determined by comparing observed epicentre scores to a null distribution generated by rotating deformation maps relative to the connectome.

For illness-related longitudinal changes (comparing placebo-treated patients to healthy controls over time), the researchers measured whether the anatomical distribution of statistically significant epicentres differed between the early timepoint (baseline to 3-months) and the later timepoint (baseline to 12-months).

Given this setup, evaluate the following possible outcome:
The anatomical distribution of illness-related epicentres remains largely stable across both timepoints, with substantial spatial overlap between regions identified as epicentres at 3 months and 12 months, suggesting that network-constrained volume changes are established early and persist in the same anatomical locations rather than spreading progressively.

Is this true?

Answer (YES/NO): NO